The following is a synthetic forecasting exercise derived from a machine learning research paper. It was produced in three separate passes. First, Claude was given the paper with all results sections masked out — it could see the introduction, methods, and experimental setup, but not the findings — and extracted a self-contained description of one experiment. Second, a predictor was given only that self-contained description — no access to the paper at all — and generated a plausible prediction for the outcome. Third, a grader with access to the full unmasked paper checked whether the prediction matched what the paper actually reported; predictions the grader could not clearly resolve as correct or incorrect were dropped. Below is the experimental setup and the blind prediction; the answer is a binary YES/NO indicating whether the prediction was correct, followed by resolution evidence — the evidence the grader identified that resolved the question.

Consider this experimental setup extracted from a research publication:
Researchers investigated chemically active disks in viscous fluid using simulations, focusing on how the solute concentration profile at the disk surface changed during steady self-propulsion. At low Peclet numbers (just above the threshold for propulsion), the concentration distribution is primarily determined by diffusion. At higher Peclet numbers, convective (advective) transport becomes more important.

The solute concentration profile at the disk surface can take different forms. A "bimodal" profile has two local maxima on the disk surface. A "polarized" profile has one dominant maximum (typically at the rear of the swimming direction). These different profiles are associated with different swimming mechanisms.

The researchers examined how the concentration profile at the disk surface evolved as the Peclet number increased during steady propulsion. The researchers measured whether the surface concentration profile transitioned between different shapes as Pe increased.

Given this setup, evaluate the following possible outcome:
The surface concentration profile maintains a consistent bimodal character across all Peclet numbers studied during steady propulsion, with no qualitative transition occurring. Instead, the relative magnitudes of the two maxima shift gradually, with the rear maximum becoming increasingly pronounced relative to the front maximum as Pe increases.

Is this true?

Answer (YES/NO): NO